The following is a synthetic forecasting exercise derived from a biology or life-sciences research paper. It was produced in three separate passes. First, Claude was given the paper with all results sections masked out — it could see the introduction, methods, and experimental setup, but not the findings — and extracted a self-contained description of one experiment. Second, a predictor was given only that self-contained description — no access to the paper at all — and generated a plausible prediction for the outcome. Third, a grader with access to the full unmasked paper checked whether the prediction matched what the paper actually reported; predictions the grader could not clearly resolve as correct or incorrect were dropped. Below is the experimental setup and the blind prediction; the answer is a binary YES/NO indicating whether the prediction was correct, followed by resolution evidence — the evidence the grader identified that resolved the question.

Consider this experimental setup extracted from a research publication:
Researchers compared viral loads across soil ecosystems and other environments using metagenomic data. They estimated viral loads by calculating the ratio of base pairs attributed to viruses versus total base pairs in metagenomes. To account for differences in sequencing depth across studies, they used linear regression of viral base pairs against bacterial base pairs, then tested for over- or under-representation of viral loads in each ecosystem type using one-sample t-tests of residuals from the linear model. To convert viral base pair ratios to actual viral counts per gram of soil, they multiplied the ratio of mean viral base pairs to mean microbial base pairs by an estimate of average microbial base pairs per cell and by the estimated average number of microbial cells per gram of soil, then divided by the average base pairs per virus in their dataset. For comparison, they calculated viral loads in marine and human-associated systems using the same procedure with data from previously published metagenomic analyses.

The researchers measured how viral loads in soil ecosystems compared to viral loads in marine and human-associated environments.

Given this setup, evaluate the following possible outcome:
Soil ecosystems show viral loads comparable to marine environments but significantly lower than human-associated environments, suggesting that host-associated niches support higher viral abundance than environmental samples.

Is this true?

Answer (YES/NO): NO